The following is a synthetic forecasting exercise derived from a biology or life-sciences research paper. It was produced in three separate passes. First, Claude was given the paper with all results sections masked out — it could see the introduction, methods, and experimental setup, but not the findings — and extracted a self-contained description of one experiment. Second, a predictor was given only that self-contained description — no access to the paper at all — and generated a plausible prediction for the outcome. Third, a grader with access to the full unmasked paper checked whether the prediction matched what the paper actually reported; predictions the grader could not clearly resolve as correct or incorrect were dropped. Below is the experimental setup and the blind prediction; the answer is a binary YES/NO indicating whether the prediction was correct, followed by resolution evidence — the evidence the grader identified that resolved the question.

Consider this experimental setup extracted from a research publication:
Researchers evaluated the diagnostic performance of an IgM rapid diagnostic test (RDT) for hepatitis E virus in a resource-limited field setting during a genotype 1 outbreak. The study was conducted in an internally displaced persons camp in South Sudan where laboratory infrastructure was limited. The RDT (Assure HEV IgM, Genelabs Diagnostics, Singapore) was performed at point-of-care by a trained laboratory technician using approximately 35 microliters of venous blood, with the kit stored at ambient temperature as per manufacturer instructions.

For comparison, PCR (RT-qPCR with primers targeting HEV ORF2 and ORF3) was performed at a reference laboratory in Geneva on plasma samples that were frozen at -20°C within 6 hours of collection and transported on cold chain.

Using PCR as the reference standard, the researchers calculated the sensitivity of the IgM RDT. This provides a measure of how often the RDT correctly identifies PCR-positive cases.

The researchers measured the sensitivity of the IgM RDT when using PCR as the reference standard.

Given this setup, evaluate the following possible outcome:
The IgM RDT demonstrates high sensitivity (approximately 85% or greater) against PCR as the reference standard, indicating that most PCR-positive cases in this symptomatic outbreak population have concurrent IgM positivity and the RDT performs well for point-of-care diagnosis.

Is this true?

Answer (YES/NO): YES